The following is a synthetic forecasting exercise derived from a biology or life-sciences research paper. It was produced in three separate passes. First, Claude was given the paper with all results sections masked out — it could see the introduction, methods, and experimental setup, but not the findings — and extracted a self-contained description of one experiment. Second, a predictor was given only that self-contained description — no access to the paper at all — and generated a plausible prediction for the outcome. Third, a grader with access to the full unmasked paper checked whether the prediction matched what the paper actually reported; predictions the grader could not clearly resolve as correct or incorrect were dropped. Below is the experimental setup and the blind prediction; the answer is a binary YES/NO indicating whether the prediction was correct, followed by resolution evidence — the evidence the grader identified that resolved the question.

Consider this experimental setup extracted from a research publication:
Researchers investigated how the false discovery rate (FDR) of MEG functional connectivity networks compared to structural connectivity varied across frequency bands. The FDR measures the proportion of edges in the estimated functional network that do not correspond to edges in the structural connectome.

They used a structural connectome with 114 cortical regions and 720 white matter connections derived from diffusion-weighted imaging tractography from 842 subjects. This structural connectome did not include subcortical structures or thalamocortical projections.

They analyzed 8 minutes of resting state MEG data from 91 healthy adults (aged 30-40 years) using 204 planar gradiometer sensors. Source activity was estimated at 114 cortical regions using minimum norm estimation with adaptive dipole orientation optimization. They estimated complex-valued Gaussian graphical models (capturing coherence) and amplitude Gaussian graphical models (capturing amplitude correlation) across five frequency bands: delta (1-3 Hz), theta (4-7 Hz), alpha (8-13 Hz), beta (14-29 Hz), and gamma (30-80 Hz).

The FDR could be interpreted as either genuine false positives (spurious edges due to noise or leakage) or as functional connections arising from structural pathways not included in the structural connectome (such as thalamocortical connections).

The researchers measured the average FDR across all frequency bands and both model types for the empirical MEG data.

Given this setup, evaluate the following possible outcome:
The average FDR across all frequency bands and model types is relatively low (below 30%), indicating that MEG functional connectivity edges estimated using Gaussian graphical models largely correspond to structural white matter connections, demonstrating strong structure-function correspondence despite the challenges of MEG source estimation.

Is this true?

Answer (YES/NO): NO